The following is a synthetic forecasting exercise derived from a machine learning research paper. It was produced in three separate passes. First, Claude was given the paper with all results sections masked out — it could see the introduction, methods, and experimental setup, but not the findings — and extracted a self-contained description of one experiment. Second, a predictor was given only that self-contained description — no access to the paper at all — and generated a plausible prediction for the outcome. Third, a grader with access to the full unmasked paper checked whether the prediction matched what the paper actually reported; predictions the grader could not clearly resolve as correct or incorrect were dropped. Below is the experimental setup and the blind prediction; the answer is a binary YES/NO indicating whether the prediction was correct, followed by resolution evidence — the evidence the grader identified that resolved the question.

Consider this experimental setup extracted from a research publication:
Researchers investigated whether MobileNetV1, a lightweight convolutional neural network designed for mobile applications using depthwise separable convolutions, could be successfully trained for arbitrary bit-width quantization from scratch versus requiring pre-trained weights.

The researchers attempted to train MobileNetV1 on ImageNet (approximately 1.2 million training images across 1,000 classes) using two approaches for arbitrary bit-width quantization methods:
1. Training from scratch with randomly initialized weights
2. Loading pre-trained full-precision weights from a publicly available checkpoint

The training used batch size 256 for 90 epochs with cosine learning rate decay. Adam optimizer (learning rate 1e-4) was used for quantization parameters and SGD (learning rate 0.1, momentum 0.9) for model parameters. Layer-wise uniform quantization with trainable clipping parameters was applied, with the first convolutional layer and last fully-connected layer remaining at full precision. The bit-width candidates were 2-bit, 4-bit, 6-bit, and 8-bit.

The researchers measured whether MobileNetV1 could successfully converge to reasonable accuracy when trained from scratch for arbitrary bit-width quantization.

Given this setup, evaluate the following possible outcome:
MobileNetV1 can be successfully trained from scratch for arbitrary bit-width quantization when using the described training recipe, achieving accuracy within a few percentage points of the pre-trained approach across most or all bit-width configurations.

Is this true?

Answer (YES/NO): NO